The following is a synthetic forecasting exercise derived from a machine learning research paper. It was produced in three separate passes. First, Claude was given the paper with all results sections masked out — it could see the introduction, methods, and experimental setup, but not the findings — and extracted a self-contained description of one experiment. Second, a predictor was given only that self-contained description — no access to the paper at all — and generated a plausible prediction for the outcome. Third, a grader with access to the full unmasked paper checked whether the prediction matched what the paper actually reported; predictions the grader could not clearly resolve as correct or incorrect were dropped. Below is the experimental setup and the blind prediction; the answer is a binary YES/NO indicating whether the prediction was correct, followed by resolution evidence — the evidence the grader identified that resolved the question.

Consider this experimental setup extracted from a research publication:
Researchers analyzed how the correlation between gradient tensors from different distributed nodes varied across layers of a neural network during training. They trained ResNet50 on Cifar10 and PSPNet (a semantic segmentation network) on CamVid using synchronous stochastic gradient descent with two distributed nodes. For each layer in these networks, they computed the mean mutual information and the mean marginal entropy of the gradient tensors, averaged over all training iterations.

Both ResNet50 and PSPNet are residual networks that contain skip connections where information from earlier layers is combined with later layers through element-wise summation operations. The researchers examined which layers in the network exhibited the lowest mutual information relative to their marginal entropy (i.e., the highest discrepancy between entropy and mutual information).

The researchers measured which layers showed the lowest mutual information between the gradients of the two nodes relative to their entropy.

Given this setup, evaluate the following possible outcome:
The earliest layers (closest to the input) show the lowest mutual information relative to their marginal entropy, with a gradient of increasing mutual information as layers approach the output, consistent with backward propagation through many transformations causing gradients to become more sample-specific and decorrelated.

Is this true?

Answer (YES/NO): NO